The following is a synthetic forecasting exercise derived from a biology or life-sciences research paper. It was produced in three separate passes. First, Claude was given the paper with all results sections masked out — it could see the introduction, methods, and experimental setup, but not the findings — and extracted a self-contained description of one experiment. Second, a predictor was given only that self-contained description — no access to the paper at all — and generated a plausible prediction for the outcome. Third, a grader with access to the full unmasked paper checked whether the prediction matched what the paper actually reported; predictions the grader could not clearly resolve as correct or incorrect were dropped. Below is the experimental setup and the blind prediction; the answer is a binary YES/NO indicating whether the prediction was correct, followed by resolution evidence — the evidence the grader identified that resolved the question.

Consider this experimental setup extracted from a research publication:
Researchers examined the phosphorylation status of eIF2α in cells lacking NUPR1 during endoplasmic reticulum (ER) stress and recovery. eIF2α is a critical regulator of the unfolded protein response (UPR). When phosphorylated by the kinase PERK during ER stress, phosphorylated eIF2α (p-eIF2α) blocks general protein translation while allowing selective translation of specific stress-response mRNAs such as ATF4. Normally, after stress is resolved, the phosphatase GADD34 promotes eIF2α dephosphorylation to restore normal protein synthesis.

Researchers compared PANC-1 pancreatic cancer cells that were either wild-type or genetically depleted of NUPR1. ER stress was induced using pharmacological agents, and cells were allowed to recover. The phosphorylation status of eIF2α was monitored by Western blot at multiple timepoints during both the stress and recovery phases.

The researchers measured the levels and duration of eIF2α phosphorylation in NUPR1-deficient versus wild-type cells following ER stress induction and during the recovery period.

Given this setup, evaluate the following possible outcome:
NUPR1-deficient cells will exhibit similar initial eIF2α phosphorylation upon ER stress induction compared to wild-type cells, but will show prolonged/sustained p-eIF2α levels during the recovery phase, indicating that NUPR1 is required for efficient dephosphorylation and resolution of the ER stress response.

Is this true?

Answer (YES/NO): YES